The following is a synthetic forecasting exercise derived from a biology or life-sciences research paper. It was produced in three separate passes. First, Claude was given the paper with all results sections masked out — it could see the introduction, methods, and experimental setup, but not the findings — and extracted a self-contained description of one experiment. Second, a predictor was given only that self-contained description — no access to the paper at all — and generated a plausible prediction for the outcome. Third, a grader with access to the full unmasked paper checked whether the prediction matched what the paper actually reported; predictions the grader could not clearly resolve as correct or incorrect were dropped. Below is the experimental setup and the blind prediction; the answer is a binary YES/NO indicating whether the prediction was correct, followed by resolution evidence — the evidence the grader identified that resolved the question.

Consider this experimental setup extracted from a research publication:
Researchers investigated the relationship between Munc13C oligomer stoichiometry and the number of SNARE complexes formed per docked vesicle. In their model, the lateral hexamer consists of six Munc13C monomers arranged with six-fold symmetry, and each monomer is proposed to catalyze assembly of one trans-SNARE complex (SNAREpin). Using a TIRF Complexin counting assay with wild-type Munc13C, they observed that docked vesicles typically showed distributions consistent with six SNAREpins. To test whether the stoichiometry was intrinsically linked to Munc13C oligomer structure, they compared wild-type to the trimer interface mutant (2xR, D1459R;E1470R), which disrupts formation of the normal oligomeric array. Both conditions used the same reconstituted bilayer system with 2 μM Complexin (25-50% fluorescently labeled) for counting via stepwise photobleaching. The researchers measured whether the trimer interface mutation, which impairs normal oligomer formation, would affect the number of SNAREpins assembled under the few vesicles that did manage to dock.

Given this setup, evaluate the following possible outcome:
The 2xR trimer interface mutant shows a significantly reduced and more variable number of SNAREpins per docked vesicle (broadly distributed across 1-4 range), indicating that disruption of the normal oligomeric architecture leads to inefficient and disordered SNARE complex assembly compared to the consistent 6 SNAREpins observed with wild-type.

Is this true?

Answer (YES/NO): NO